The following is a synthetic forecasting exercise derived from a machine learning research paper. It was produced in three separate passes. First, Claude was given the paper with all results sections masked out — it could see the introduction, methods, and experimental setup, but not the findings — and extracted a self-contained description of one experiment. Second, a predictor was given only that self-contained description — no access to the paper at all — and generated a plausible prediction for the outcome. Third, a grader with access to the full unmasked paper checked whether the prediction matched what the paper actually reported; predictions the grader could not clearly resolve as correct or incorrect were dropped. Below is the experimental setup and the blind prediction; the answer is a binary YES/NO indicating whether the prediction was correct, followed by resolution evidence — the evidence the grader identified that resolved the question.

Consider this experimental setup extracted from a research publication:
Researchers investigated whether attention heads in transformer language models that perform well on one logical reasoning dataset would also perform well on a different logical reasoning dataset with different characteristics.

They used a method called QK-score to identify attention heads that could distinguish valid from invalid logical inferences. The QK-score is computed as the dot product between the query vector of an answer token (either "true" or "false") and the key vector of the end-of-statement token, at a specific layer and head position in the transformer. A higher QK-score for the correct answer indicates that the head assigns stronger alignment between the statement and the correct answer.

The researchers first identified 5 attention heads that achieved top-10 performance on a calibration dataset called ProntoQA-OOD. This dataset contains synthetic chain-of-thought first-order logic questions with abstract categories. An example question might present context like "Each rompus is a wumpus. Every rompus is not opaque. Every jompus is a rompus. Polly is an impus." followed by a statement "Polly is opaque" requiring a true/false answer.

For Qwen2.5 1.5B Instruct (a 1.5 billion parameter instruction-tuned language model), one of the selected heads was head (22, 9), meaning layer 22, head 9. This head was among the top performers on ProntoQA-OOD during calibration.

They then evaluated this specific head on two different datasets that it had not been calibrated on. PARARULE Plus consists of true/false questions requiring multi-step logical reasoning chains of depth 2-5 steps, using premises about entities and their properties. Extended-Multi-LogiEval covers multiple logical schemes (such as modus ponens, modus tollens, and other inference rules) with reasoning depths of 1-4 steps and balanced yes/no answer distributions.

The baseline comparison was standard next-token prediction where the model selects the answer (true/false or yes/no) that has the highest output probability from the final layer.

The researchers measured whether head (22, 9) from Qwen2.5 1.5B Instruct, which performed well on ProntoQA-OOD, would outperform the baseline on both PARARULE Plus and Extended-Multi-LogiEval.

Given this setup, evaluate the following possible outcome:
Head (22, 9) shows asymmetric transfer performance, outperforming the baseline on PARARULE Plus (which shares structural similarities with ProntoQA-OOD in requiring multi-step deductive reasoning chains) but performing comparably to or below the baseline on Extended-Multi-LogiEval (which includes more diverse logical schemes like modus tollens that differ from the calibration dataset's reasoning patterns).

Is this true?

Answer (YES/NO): YES